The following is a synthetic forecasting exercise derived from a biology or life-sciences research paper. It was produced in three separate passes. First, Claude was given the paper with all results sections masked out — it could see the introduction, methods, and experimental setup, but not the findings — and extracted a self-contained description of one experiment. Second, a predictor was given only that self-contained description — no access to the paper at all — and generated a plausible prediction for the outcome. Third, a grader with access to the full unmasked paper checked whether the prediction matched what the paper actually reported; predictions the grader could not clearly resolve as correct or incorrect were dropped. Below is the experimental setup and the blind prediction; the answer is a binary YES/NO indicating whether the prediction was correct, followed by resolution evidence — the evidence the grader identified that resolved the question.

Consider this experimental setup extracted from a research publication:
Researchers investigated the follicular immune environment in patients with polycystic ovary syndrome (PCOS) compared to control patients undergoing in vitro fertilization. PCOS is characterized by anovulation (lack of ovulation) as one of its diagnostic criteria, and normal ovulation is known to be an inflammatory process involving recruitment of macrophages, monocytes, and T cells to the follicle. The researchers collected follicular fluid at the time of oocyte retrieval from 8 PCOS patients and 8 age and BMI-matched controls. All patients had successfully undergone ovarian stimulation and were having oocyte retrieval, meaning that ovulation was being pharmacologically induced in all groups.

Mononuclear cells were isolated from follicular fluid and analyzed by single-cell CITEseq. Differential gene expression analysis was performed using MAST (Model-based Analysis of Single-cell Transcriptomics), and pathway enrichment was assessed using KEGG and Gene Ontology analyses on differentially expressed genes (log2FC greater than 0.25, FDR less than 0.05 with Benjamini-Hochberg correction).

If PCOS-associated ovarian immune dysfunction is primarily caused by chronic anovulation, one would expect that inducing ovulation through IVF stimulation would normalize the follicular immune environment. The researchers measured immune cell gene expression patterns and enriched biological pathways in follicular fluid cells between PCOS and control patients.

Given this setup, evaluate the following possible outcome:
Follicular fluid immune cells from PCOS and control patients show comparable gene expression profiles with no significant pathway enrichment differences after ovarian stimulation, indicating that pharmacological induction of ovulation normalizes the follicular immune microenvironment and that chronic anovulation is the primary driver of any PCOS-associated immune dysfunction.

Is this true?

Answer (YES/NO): NO